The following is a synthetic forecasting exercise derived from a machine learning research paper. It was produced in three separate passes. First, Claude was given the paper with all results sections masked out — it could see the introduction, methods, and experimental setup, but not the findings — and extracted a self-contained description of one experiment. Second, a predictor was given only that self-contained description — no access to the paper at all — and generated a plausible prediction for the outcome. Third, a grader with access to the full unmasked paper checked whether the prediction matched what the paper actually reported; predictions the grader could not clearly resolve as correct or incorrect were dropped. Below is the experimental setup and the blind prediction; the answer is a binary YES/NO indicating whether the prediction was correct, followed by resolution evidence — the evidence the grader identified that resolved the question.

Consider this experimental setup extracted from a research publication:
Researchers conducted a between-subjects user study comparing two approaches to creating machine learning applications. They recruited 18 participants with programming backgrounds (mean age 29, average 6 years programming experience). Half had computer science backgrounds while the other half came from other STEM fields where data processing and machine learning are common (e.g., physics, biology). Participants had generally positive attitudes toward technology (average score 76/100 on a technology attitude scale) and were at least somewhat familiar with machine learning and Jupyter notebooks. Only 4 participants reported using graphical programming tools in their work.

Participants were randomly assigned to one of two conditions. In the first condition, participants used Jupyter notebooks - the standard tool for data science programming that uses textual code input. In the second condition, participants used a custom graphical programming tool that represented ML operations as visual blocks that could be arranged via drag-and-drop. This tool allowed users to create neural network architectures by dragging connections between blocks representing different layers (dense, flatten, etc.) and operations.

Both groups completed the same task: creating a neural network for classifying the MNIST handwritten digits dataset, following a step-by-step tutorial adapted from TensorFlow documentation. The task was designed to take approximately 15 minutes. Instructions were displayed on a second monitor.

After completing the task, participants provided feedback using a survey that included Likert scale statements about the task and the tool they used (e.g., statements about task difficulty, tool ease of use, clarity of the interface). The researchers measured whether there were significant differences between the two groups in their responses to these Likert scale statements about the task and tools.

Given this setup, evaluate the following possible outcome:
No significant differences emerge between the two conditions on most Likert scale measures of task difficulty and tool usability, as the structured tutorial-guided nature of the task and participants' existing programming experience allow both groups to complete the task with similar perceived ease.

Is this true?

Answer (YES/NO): YES